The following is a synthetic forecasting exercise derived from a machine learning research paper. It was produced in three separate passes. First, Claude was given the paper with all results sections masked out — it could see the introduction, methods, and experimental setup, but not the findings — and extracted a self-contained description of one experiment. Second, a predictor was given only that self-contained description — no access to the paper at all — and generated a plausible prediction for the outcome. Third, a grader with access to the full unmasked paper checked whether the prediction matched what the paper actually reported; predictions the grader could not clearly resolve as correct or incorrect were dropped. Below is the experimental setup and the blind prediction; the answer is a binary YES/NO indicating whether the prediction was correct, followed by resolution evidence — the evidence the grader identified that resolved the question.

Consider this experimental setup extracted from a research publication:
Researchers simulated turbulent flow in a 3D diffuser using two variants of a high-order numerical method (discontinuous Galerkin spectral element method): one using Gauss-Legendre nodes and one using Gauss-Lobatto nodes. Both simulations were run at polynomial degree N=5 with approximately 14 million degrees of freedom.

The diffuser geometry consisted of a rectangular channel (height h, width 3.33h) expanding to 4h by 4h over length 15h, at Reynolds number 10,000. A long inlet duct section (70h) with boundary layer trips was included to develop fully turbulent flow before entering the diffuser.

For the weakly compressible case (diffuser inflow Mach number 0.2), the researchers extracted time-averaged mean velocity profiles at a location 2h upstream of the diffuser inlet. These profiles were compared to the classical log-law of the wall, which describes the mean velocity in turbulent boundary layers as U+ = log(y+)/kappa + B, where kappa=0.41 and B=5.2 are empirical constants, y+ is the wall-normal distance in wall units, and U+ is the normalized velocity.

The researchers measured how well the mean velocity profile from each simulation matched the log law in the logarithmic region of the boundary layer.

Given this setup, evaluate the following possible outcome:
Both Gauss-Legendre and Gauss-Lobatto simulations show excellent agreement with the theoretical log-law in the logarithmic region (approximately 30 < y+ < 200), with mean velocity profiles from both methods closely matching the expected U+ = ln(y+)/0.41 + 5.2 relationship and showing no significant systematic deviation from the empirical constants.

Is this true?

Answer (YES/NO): NO